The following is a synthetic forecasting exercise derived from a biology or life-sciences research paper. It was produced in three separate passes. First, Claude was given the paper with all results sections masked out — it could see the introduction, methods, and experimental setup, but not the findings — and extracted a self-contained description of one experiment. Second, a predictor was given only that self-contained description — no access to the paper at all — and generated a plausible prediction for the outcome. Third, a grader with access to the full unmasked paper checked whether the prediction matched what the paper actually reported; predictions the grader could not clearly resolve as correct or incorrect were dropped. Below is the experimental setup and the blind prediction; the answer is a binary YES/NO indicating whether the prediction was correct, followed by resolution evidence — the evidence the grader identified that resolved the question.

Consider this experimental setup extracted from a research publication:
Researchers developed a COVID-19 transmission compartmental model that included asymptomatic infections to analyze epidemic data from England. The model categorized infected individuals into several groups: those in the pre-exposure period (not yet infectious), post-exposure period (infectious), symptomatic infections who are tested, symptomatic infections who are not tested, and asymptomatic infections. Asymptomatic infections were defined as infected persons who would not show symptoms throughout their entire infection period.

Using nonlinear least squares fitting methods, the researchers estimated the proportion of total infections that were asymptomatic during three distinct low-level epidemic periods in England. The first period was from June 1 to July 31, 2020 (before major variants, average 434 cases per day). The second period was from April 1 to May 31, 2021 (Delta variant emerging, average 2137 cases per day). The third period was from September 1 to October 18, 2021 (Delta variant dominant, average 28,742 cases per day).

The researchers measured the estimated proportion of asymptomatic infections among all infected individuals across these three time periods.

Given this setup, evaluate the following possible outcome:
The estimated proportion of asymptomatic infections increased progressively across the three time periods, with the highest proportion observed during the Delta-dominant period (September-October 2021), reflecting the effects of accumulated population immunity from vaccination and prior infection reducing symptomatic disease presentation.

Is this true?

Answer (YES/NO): YES